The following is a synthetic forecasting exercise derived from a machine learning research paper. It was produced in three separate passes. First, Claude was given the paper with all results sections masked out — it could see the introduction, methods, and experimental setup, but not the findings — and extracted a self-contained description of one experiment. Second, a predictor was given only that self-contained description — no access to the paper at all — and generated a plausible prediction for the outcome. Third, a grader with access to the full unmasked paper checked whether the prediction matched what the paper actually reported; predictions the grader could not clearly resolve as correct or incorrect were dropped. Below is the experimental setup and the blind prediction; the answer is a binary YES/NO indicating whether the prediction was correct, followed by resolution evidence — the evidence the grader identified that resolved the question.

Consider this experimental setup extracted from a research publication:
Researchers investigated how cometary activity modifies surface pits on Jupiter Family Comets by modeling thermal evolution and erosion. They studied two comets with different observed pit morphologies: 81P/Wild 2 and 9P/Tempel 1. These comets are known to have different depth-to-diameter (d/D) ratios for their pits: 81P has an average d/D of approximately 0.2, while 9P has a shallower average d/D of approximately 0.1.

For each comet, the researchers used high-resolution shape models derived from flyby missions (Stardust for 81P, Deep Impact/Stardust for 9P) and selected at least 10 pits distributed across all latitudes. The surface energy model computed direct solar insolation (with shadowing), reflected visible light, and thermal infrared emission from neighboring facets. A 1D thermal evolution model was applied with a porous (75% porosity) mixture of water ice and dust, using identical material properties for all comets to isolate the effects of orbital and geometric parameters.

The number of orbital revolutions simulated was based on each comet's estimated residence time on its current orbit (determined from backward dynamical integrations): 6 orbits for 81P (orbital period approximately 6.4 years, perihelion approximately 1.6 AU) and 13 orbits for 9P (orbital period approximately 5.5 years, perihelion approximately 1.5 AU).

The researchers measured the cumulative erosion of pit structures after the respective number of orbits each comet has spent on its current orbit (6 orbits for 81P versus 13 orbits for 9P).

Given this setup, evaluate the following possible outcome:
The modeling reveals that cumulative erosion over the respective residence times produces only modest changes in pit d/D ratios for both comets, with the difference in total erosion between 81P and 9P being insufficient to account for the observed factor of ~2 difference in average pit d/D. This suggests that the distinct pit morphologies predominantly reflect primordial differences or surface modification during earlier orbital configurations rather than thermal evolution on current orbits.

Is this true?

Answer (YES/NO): YES